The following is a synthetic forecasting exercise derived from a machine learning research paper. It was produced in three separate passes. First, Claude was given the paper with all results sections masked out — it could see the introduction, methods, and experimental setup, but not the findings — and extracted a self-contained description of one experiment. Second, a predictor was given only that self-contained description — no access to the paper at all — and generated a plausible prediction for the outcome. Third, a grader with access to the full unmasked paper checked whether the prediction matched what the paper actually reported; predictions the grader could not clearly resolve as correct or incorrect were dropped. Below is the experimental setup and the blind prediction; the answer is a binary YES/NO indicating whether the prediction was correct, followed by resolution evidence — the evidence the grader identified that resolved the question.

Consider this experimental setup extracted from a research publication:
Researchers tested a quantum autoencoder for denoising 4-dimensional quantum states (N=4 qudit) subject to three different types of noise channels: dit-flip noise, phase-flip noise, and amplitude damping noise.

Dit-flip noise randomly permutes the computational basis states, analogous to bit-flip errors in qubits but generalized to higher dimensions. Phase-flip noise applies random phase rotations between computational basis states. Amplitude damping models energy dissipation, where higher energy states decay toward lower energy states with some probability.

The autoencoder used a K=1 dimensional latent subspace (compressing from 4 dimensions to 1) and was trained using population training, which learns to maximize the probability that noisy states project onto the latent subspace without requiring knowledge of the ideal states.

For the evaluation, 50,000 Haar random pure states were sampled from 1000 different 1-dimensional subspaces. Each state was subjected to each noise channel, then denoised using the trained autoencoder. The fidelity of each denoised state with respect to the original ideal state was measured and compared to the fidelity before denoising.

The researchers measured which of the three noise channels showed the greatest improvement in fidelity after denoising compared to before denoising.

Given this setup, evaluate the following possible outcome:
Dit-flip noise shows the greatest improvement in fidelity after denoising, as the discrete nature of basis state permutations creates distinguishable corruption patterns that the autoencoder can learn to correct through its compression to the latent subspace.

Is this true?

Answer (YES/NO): NO